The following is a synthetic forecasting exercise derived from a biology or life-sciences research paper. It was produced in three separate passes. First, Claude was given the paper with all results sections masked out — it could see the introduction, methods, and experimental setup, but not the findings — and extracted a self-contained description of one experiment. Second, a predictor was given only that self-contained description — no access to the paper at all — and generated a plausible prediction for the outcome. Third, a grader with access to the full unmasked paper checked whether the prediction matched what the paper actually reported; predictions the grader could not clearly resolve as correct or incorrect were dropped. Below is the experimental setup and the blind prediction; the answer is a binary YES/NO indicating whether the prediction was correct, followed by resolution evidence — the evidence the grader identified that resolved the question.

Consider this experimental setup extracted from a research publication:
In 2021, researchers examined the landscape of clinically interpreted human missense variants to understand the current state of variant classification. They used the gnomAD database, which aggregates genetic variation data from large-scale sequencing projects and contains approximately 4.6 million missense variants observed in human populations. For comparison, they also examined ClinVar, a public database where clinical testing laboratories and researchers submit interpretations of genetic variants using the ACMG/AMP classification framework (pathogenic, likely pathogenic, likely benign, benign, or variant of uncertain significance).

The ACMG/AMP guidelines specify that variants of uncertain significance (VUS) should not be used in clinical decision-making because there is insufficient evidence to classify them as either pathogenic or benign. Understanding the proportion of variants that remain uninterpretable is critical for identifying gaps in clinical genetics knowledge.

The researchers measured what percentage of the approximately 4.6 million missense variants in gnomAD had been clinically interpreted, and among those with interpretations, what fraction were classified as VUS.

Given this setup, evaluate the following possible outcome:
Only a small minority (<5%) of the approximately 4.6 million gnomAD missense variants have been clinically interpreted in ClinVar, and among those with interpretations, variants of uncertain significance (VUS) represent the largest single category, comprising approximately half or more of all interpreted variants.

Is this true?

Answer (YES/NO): YES